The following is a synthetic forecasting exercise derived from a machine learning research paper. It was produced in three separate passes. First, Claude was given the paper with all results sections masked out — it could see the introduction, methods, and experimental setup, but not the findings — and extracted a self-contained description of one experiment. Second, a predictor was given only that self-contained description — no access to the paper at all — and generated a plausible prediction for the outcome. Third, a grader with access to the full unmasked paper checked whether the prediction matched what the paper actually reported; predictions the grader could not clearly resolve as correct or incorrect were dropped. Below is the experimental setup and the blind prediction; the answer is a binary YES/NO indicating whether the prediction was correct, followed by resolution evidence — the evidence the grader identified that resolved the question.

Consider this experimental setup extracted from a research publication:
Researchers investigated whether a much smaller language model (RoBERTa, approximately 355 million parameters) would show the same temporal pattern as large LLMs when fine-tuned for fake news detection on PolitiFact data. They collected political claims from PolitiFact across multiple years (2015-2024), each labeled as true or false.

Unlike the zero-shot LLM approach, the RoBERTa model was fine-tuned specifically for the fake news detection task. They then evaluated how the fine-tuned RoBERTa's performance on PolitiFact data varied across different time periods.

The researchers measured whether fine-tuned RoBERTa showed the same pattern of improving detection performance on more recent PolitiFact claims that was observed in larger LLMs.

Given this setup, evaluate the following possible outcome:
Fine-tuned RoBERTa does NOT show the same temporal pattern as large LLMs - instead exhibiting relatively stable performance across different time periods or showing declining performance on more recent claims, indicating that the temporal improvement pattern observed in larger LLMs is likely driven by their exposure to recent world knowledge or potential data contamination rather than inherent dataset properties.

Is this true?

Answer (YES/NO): NO